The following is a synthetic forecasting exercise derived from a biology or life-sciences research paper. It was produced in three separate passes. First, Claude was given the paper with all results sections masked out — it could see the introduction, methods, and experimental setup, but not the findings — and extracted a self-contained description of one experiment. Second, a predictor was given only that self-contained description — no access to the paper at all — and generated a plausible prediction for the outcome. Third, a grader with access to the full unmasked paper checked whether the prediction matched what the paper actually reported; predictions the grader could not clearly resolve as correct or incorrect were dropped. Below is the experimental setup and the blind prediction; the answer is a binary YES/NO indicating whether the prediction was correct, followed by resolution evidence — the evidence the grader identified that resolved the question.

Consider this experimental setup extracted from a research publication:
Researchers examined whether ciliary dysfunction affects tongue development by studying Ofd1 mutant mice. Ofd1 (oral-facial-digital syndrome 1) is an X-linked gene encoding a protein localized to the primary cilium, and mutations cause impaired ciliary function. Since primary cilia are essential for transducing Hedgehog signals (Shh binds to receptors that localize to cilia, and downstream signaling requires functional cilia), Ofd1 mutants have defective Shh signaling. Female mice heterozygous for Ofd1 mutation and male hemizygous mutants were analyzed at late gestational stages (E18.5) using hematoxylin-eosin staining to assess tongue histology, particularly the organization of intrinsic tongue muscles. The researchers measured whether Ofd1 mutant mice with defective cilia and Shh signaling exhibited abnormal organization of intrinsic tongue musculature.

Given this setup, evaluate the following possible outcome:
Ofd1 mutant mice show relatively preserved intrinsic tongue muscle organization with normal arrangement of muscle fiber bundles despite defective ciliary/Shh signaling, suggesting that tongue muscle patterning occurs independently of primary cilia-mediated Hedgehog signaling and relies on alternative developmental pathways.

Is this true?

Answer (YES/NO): NO